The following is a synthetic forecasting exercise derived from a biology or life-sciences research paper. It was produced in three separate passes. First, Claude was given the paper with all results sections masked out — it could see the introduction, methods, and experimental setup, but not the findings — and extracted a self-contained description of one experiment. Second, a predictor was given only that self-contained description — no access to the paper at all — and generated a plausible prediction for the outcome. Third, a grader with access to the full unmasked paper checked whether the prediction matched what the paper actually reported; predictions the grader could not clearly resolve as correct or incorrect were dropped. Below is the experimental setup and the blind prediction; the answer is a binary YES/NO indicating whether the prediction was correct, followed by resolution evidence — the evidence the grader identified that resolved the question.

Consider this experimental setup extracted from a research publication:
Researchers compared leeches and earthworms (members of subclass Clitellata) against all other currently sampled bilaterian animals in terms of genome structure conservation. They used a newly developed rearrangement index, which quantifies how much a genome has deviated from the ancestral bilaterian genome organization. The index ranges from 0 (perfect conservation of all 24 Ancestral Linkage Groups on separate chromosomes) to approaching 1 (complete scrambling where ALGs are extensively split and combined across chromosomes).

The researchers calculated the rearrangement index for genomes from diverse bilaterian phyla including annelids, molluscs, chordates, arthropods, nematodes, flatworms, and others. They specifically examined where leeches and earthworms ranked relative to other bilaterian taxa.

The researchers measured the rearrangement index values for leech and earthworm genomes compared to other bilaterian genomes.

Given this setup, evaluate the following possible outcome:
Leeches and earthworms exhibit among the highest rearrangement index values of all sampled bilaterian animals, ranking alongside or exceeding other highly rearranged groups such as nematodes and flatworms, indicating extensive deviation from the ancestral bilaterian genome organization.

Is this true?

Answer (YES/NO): YES